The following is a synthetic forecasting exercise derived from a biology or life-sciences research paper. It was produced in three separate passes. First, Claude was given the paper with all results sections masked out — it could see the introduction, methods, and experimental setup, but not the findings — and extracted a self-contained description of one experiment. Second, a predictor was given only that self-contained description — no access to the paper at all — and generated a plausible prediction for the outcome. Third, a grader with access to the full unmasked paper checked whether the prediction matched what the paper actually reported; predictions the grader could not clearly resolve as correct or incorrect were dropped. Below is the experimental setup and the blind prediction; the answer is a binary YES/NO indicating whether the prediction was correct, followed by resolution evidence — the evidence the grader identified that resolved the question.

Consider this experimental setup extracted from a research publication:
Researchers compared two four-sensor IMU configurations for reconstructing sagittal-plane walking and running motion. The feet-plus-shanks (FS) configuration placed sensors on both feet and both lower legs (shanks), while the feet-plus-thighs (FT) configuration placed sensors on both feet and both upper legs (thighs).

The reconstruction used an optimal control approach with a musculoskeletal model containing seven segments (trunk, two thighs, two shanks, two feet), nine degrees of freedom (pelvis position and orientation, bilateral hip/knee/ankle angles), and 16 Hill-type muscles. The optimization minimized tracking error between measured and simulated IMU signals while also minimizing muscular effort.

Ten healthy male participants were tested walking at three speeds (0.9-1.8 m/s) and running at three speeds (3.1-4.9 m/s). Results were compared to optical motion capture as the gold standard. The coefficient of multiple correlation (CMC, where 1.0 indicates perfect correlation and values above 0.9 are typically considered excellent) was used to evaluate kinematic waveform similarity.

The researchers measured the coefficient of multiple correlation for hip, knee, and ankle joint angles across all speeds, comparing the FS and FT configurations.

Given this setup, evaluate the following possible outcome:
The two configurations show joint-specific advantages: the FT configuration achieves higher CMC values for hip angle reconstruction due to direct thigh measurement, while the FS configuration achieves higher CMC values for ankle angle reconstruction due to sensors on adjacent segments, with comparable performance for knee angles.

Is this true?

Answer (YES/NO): NO